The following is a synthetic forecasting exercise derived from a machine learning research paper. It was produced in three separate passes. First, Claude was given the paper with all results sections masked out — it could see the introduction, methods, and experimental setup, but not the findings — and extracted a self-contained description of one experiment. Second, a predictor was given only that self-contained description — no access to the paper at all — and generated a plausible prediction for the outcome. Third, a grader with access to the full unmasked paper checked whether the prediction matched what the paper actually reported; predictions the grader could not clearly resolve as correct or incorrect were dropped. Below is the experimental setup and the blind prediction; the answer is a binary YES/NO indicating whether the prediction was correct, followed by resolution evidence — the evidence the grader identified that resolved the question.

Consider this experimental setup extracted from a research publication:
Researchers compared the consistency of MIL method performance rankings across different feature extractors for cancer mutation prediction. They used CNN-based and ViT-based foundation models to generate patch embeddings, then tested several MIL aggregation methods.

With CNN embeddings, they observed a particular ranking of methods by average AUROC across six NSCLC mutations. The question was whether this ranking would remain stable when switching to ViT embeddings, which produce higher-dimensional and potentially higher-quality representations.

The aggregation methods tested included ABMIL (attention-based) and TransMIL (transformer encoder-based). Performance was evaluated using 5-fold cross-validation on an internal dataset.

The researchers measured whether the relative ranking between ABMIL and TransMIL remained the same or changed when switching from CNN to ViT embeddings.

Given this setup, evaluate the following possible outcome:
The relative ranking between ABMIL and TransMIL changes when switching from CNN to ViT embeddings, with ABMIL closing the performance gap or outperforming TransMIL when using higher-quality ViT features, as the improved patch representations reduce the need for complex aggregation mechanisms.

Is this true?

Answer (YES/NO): NO